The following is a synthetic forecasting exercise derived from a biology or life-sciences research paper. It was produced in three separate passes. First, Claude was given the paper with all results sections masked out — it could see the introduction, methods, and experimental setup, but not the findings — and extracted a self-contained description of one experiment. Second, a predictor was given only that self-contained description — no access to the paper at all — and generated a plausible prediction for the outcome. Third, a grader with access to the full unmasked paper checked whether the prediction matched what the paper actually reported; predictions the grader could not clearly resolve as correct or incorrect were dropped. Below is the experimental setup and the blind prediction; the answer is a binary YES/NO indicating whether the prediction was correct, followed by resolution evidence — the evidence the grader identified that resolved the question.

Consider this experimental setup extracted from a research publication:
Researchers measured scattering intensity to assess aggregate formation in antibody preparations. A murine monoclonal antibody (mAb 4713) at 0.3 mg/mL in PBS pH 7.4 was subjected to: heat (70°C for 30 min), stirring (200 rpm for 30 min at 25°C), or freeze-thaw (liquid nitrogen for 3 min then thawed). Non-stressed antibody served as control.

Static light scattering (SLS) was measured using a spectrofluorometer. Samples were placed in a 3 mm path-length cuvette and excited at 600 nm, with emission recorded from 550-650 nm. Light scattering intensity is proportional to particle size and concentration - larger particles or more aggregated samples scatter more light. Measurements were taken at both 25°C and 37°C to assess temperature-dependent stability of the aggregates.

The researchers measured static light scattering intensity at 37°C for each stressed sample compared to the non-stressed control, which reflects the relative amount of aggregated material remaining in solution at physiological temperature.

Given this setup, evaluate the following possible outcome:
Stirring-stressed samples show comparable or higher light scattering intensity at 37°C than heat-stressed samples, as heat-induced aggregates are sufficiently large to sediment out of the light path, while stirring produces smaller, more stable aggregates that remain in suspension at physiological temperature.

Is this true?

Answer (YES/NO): YES